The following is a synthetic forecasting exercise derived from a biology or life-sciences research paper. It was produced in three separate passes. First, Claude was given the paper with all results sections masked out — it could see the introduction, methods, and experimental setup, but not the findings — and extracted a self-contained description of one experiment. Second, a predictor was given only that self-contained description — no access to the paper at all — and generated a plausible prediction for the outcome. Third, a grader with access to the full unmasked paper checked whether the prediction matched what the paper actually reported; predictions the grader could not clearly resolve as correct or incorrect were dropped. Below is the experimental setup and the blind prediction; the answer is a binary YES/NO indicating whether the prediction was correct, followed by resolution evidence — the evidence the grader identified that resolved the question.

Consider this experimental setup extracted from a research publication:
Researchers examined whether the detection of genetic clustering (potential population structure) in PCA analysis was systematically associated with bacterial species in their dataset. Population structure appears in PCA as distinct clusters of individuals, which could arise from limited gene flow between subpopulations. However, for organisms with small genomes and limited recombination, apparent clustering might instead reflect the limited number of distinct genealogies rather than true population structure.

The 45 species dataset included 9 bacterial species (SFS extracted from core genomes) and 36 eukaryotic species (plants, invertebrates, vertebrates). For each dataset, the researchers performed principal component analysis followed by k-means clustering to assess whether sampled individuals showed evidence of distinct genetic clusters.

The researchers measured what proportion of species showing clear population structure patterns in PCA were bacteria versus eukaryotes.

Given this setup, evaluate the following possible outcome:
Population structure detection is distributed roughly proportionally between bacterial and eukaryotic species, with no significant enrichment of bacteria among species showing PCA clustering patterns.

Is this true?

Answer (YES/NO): NO